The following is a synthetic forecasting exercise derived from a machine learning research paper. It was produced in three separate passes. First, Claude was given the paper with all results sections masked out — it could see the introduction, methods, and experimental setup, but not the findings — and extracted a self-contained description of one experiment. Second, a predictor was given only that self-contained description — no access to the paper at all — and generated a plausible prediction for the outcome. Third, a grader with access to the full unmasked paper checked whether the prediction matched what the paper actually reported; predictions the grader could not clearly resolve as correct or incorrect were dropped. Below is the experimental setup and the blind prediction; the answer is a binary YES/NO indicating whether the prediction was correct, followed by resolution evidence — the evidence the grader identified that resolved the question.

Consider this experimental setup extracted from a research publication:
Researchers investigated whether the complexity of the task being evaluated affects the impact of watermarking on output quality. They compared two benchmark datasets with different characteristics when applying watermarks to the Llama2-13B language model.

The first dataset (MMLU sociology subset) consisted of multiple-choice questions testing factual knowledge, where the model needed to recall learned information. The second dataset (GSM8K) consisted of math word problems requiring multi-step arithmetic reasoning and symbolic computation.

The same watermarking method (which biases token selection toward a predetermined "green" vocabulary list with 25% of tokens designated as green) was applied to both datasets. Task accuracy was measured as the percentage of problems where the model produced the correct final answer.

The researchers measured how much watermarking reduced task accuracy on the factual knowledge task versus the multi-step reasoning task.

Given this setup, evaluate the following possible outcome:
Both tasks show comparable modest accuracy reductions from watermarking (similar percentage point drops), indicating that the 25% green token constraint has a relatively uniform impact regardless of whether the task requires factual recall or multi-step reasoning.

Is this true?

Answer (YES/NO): NO